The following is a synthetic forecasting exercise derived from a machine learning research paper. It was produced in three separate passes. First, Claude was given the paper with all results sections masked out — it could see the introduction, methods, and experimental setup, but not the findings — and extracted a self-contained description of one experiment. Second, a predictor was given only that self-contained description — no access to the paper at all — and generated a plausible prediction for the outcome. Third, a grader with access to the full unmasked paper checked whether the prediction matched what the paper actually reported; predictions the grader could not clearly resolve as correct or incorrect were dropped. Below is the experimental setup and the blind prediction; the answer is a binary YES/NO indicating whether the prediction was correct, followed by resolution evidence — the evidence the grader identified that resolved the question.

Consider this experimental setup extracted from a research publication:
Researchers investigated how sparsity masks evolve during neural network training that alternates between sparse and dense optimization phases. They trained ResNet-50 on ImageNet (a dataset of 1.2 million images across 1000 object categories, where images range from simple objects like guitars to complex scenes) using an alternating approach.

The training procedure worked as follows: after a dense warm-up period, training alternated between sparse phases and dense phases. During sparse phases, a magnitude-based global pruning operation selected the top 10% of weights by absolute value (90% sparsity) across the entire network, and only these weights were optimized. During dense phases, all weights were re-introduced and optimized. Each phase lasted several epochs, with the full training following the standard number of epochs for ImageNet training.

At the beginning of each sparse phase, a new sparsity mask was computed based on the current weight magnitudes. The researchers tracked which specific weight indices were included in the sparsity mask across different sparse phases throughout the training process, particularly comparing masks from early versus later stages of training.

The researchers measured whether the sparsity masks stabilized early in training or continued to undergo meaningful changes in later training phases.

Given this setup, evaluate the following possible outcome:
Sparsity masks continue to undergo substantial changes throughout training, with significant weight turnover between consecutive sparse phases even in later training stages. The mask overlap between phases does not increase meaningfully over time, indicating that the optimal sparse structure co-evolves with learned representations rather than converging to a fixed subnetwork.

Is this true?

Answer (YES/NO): NO